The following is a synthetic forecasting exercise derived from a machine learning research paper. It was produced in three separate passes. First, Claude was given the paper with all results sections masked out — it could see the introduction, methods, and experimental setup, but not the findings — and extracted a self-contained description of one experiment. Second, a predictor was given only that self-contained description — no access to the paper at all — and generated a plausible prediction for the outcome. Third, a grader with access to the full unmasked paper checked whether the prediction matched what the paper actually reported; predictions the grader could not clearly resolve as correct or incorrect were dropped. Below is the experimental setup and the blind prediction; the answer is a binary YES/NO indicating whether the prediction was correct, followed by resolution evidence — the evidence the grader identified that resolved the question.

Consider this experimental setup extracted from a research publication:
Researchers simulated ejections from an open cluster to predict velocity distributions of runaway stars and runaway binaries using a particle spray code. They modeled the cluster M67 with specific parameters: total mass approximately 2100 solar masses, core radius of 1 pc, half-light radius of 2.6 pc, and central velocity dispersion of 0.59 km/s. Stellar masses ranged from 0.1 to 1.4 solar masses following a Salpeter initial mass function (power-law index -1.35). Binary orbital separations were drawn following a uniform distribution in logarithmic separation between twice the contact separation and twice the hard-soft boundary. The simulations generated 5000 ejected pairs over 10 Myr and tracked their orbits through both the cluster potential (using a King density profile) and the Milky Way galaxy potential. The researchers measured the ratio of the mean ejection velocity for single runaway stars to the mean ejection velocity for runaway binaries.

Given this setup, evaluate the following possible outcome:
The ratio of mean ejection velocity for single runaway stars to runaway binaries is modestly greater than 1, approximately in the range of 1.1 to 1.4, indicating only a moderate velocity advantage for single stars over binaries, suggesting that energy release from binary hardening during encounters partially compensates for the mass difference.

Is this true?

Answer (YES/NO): NO